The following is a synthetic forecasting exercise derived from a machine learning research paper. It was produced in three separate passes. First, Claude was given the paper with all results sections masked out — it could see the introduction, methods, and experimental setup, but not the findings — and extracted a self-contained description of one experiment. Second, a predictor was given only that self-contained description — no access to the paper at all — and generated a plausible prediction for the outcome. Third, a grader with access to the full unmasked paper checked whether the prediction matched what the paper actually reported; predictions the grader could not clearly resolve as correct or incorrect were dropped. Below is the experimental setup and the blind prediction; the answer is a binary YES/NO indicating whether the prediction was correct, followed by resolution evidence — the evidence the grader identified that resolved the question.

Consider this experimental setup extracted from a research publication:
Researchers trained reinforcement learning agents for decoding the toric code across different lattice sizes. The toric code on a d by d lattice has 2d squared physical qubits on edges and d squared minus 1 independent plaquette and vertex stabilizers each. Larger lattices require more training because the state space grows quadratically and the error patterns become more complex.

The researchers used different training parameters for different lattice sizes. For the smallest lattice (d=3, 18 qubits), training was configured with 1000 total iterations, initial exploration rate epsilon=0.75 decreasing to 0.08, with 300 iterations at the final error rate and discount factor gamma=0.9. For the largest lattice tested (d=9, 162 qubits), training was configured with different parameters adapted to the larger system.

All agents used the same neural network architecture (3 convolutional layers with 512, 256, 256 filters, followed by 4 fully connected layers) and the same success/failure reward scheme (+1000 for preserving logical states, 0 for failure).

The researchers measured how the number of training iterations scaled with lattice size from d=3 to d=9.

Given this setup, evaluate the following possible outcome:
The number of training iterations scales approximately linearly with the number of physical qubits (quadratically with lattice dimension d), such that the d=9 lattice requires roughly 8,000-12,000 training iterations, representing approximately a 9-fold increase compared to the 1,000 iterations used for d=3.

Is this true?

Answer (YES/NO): YES